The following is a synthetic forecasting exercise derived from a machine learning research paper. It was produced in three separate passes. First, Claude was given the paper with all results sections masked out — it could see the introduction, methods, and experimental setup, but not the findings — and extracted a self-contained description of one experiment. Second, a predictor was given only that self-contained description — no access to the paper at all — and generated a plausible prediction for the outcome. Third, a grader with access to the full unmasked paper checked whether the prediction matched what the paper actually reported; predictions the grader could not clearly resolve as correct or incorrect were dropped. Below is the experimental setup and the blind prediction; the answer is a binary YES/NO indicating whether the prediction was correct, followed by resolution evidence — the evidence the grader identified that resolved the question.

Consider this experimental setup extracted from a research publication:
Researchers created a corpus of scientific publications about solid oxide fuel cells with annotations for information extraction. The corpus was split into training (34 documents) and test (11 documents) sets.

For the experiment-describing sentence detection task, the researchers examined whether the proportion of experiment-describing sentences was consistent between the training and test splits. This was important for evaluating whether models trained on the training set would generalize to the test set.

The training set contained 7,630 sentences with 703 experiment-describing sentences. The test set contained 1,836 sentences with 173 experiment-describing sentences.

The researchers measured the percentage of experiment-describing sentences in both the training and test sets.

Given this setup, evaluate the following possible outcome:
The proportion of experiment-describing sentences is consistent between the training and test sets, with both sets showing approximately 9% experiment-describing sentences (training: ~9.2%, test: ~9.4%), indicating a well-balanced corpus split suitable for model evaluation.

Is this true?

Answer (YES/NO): YES